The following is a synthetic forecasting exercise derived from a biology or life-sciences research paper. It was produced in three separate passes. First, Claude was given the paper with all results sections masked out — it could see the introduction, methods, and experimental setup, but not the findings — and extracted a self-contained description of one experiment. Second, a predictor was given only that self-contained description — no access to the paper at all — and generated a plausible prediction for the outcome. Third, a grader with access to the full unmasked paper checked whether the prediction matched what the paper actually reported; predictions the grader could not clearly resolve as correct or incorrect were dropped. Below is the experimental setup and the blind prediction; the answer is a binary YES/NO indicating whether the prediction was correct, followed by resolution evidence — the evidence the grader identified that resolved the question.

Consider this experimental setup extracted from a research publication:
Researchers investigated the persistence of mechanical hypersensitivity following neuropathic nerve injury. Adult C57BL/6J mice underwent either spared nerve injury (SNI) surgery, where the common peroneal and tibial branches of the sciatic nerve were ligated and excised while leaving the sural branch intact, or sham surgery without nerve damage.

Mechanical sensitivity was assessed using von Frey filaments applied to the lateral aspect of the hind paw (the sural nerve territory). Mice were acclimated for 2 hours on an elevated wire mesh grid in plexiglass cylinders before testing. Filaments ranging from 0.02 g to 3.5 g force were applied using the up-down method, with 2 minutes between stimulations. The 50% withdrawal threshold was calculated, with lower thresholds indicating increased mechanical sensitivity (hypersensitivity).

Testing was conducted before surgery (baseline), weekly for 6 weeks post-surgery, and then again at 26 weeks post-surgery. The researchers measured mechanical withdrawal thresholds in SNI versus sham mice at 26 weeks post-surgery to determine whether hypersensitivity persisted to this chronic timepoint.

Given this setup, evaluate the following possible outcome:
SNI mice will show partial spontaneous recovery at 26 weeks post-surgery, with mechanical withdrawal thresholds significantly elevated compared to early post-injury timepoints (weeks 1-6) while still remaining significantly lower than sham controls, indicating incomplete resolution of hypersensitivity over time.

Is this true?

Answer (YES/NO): NO